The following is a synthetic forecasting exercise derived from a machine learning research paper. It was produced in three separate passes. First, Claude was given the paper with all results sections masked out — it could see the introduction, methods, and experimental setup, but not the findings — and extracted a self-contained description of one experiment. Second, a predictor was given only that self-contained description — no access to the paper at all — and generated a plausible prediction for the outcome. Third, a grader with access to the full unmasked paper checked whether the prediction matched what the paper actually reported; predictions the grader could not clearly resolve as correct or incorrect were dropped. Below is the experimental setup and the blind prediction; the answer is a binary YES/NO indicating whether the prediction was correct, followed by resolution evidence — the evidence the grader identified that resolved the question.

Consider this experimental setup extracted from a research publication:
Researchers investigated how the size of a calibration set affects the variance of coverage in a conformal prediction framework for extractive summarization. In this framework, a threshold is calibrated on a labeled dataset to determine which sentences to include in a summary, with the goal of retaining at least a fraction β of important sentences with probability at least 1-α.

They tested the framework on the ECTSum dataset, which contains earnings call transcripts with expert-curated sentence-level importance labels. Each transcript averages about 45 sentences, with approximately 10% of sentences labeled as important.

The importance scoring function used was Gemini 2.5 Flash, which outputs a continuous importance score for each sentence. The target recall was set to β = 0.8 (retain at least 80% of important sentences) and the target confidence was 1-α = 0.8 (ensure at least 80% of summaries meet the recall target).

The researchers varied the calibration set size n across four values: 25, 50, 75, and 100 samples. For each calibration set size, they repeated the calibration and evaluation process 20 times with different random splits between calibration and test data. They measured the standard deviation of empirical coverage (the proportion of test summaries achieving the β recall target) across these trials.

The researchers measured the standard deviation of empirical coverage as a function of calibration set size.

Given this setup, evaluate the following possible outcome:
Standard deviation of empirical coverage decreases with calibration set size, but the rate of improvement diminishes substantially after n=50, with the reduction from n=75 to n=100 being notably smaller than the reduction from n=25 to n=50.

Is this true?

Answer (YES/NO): YES